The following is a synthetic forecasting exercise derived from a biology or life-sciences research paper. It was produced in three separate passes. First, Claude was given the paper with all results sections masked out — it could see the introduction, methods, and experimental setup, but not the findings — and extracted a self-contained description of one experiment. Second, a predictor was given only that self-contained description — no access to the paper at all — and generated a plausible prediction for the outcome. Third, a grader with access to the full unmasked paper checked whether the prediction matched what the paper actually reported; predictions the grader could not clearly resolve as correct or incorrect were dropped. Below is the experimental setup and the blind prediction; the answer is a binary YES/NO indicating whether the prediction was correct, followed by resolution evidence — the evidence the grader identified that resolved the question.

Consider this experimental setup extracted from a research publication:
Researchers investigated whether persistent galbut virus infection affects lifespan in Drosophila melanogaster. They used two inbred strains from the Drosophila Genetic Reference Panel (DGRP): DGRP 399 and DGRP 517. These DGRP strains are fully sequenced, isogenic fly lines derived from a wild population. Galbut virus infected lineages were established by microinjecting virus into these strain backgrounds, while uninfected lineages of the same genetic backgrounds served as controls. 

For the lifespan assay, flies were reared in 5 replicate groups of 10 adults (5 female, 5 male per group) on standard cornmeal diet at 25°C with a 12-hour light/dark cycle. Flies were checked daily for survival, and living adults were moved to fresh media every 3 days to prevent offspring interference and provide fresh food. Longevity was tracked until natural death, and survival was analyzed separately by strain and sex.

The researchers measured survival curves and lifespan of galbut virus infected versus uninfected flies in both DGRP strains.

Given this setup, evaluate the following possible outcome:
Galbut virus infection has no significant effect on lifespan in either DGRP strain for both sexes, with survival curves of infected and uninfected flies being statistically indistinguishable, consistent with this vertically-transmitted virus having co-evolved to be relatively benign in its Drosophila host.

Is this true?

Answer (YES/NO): YES